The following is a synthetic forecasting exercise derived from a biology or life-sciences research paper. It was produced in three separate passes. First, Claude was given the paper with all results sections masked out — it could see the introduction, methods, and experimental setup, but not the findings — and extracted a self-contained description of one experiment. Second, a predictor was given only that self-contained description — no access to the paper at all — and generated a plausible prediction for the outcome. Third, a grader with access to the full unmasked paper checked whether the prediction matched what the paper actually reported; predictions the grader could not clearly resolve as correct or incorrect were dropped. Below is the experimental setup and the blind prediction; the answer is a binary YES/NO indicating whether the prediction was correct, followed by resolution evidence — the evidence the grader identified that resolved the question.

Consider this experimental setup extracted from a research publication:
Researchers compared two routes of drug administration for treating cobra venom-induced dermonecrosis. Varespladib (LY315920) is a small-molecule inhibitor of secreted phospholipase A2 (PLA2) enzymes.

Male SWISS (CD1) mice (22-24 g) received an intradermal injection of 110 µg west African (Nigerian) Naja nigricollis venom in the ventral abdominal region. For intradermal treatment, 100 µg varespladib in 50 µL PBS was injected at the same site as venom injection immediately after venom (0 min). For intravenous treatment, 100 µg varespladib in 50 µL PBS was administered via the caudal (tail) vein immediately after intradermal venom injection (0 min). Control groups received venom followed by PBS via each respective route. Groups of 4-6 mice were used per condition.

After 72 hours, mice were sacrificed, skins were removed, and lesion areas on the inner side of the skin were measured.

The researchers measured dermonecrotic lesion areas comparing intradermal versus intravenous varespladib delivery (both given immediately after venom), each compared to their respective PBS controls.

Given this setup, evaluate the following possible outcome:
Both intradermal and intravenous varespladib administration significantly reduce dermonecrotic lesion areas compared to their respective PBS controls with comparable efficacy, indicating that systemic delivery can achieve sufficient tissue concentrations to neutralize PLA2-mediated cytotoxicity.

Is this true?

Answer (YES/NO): NO